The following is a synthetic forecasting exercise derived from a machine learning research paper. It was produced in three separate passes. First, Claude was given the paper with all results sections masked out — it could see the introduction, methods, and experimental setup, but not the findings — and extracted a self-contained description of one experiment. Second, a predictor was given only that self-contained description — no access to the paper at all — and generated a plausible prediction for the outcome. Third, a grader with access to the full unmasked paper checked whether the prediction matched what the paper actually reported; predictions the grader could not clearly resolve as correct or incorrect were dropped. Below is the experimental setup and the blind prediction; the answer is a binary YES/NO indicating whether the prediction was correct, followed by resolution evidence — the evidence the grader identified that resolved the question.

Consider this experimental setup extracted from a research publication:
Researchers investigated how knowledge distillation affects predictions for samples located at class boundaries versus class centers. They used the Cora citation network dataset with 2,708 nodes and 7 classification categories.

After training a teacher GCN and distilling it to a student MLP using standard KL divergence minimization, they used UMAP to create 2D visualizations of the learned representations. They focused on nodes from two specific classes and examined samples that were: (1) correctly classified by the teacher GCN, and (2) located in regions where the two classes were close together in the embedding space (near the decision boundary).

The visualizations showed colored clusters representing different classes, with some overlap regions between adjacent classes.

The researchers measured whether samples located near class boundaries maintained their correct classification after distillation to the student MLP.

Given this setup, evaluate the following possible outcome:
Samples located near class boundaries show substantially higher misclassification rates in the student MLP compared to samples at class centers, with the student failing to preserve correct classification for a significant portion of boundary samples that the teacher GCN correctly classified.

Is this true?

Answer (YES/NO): YES